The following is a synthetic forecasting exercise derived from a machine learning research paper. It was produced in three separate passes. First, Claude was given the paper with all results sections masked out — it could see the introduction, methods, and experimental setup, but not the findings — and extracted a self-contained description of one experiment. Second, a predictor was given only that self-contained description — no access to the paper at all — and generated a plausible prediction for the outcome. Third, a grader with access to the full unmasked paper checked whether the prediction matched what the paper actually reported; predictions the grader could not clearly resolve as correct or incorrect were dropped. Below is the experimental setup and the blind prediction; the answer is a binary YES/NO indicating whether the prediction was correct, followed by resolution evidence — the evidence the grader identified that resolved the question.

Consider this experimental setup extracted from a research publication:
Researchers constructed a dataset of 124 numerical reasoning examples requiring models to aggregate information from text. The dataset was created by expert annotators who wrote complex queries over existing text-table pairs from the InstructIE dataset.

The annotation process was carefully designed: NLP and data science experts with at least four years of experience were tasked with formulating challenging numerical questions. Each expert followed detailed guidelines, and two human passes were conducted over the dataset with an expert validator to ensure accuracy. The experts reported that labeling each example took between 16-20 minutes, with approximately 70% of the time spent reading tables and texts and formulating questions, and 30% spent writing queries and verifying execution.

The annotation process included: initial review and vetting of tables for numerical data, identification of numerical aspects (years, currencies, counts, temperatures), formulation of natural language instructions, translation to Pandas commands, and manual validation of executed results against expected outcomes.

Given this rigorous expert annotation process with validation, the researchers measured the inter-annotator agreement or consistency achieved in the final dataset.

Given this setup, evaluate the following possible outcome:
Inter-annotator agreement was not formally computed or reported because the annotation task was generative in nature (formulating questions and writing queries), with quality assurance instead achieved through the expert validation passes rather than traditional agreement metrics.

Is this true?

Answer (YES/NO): YES